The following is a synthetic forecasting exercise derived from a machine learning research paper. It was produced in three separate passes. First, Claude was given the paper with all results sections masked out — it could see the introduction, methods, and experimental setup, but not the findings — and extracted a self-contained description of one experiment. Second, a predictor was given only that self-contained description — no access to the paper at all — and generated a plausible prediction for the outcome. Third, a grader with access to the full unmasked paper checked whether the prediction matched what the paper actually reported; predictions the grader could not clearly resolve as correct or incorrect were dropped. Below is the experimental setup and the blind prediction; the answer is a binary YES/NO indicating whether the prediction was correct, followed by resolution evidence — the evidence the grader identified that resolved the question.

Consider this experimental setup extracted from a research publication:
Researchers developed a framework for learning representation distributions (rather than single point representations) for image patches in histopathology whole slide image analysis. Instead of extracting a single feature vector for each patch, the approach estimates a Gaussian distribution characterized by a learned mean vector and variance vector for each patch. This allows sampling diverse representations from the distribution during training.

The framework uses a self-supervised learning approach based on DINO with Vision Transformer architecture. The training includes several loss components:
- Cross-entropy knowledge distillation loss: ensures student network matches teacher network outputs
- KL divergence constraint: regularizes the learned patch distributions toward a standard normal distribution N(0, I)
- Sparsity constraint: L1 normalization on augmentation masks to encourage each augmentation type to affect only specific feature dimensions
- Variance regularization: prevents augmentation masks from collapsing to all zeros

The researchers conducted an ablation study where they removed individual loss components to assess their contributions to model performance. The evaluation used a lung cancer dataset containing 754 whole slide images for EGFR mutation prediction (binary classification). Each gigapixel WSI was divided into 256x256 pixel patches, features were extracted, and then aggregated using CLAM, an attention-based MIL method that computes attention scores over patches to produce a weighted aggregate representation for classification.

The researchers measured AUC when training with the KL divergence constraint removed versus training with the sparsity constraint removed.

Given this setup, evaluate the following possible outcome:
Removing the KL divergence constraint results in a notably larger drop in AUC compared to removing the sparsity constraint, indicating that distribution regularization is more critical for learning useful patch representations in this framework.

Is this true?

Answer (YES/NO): NO